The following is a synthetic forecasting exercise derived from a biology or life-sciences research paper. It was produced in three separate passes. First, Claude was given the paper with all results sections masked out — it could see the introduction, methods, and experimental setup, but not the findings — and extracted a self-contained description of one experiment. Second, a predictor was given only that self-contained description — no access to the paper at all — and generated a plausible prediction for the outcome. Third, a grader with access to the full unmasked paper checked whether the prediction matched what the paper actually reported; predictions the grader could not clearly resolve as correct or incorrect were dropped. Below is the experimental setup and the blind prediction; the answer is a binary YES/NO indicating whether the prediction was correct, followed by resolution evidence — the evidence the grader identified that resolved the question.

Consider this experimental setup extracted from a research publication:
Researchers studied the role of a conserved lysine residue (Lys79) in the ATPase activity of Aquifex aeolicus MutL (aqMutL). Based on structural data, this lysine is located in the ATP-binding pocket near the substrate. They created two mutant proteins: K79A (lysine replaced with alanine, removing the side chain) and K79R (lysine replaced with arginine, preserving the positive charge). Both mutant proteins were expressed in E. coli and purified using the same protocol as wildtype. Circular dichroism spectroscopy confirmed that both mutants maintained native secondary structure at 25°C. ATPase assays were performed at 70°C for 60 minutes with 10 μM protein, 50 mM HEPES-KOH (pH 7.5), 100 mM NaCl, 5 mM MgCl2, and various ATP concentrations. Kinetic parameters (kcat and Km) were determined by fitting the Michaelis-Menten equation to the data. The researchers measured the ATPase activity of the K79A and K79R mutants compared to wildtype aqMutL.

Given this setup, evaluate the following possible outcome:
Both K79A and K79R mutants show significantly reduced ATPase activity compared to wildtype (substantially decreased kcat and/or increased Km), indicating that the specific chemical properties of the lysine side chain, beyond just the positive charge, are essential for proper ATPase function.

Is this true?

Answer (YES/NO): YES